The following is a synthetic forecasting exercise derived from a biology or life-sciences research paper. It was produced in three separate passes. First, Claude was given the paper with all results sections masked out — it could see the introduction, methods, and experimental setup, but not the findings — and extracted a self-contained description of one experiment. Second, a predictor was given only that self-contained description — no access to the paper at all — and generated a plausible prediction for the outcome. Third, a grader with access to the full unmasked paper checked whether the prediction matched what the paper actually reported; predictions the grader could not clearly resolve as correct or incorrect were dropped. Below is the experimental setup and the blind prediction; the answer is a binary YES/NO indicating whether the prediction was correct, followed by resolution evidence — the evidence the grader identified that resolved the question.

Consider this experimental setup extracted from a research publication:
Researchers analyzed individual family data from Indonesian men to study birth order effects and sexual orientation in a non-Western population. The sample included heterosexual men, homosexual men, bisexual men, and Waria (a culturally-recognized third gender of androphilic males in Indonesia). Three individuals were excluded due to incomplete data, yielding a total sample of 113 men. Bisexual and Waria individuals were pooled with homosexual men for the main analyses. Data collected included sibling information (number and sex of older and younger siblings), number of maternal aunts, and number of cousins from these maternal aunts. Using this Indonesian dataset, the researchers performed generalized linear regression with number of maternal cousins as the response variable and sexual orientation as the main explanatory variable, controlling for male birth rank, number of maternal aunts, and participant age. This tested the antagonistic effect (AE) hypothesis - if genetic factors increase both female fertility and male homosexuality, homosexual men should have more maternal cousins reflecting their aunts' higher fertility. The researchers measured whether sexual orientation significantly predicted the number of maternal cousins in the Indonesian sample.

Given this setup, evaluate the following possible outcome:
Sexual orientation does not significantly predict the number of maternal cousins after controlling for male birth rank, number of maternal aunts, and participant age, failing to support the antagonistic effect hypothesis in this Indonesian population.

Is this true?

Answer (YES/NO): YES